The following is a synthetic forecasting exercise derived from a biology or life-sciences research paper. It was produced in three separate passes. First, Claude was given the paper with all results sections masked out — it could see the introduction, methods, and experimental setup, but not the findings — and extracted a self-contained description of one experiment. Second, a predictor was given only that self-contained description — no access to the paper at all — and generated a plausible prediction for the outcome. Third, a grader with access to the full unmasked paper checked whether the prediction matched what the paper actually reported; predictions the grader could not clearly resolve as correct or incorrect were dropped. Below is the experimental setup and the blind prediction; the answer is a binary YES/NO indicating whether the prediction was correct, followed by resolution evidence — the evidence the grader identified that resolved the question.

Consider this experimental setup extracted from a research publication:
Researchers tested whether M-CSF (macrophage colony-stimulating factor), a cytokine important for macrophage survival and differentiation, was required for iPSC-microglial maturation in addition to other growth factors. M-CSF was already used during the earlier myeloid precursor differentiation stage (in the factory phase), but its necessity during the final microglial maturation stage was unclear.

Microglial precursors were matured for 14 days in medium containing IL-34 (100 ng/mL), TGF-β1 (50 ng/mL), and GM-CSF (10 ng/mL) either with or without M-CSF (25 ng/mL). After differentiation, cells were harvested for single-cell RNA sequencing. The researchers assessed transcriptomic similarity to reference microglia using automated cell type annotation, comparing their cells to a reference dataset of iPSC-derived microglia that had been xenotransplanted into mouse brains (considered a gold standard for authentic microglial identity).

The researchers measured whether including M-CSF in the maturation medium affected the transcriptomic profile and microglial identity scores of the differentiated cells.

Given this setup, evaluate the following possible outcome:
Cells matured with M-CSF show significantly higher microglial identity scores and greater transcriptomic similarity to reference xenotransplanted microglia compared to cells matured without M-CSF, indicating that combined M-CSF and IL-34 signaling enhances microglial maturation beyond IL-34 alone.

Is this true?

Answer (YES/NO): YES